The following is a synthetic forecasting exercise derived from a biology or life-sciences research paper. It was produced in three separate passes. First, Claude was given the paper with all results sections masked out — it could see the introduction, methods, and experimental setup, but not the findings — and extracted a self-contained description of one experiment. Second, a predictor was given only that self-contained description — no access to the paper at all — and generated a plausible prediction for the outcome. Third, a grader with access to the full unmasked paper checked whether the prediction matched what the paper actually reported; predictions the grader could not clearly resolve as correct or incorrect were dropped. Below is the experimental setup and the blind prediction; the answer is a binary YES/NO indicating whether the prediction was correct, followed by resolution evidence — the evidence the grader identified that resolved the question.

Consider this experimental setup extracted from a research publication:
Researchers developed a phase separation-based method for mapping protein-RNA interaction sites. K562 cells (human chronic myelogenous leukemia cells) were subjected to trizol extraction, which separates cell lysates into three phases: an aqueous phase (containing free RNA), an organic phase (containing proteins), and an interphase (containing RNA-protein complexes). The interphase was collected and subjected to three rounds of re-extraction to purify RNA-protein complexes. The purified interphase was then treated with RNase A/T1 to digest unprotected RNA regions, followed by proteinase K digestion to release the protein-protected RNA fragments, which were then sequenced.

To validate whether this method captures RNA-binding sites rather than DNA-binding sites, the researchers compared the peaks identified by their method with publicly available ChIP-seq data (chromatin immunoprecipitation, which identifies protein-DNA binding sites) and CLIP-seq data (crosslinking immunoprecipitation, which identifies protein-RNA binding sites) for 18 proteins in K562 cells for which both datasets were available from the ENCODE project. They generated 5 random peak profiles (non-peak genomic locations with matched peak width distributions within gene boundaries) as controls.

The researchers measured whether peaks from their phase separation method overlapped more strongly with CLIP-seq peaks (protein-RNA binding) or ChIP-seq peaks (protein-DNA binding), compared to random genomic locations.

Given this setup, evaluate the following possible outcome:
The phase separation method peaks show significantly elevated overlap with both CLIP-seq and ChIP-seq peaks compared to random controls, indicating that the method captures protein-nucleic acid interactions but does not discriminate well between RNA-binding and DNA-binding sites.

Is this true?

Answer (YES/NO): NO